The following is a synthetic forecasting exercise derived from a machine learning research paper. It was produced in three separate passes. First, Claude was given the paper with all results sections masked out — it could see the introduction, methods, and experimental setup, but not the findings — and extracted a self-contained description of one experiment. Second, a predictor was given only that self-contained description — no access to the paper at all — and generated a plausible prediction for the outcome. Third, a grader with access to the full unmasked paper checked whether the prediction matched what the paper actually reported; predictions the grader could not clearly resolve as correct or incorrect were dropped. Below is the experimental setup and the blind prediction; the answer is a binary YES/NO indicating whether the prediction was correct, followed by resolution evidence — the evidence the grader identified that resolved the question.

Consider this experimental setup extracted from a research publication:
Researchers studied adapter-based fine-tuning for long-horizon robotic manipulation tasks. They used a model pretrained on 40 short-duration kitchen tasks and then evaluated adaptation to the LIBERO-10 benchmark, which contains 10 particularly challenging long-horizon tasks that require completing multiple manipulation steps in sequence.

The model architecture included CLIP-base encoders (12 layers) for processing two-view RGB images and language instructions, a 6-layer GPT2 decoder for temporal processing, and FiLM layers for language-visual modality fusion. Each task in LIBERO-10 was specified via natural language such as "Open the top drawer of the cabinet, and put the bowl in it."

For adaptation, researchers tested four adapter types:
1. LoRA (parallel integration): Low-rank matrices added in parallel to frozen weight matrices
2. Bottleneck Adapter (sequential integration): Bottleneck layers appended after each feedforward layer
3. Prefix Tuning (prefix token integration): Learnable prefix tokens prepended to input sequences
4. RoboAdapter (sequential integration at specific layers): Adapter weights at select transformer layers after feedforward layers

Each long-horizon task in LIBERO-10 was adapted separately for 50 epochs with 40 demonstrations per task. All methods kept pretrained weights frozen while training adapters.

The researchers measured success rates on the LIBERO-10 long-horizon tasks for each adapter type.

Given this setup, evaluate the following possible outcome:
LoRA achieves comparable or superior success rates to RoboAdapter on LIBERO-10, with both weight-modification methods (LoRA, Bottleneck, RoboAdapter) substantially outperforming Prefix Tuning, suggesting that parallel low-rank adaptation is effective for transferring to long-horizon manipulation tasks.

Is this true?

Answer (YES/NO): NO